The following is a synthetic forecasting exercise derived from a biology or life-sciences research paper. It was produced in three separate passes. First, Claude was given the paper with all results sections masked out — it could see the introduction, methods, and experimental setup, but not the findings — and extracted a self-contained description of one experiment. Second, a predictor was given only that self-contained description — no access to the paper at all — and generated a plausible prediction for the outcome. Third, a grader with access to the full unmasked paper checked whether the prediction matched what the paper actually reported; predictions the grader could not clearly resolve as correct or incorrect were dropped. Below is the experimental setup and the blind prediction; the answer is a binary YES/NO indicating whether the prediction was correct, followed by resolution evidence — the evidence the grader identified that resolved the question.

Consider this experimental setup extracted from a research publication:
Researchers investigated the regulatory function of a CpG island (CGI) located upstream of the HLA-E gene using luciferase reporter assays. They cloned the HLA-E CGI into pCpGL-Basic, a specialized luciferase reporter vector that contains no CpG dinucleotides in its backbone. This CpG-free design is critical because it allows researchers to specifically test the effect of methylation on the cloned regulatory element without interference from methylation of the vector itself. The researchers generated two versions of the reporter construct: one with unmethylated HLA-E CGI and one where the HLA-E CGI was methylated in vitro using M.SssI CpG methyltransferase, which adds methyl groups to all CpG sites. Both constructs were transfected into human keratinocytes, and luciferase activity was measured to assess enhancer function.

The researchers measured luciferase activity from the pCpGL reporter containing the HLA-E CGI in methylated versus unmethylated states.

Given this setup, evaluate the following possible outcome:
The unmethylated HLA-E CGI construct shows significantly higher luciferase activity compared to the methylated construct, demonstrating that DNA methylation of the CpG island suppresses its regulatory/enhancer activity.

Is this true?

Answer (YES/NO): YES